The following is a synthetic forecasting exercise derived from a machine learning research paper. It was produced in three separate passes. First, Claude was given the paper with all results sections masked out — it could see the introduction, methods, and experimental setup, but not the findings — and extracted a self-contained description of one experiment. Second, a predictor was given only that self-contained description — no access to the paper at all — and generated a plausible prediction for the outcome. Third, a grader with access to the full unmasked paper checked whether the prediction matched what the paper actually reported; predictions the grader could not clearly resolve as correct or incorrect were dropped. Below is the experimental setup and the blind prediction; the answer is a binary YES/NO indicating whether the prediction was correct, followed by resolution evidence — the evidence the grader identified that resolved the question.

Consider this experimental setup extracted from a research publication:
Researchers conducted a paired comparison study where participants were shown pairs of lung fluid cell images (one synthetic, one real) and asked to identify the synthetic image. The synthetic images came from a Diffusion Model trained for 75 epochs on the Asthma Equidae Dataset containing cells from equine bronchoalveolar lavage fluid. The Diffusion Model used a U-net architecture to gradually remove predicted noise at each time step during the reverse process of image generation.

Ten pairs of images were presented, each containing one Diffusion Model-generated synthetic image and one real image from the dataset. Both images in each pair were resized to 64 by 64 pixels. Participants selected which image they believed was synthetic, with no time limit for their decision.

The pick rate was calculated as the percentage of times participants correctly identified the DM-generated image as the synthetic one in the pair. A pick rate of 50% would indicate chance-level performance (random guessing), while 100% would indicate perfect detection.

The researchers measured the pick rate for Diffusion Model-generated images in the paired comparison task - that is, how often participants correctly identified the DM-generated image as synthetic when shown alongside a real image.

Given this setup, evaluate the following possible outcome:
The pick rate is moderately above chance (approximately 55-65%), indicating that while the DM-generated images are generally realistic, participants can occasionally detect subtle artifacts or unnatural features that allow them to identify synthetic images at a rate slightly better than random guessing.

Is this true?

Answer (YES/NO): NO